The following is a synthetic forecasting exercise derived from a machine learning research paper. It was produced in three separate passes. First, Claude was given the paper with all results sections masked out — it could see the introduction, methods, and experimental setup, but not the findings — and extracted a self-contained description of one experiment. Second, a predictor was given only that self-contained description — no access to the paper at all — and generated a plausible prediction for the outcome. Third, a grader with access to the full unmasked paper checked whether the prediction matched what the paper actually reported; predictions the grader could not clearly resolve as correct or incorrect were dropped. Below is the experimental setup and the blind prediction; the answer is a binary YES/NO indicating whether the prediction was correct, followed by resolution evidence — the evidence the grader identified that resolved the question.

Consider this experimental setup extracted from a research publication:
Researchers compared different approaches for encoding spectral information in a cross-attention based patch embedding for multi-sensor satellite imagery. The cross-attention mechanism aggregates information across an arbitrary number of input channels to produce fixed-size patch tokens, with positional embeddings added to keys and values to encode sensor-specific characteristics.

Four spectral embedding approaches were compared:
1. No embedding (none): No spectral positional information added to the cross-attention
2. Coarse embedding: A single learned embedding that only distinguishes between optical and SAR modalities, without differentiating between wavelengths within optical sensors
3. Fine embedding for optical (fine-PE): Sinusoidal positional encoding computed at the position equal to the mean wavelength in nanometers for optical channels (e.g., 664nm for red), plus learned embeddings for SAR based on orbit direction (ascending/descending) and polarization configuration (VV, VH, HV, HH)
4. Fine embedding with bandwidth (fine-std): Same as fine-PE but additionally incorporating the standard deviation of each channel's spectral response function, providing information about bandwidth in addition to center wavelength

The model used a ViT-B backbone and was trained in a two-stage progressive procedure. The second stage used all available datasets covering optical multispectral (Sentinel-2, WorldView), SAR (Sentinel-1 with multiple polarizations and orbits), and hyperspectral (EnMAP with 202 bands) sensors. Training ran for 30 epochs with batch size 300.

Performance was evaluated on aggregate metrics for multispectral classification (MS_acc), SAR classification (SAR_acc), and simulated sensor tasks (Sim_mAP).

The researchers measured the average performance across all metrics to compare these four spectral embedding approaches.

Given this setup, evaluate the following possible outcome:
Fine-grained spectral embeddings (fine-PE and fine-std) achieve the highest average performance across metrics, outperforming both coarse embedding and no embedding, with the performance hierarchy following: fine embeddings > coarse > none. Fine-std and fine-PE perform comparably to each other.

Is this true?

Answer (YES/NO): NO